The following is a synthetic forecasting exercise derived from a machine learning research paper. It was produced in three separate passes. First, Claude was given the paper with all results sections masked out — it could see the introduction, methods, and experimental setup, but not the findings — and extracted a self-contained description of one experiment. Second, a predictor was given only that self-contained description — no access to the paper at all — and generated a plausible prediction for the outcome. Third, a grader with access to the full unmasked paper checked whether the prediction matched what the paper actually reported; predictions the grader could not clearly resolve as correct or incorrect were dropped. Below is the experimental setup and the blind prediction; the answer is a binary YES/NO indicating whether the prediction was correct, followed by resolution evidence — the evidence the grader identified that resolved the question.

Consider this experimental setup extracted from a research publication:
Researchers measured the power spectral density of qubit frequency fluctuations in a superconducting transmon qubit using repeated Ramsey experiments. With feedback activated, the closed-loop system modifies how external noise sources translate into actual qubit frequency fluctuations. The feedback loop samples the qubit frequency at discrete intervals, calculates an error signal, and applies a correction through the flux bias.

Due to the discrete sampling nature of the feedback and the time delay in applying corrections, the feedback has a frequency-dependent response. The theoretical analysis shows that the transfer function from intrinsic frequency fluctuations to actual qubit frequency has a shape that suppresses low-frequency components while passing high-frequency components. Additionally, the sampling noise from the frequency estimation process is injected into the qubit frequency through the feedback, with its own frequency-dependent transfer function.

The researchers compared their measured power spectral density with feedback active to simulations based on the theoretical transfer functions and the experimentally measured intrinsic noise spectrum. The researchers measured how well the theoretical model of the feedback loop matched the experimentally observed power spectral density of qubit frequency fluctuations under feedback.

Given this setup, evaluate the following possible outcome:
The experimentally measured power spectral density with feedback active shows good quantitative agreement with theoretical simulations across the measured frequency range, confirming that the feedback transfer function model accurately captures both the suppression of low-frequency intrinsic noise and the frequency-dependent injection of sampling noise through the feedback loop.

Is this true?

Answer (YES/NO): YES